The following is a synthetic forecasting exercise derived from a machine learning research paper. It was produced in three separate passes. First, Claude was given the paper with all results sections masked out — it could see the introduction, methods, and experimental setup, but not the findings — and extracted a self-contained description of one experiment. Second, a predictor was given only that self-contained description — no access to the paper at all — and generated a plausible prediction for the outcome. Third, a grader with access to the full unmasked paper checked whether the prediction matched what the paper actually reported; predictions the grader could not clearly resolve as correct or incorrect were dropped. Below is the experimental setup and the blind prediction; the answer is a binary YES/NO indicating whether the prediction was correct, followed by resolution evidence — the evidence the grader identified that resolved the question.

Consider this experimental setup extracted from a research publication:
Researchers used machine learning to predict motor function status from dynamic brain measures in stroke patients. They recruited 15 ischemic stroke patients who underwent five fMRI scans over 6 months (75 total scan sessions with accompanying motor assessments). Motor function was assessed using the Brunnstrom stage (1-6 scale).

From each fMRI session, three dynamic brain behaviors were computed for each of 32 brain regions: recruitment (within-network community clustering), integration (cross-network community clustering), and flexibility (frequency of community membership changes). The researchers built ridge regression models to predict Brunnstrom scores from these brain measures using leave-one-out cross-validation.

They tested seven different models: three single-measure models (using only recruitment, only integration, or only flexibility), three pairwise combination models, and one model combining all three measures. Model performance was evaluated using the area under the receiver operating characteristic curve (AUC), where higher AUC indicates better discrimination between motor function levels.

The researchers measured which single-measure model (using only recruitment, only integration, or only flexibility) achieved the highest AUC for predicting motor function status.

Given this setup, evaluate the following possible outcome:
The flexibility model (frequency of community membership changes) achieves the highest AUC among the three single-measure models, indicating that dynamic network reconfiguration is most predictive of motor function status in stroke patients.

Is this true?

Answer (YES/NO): NO